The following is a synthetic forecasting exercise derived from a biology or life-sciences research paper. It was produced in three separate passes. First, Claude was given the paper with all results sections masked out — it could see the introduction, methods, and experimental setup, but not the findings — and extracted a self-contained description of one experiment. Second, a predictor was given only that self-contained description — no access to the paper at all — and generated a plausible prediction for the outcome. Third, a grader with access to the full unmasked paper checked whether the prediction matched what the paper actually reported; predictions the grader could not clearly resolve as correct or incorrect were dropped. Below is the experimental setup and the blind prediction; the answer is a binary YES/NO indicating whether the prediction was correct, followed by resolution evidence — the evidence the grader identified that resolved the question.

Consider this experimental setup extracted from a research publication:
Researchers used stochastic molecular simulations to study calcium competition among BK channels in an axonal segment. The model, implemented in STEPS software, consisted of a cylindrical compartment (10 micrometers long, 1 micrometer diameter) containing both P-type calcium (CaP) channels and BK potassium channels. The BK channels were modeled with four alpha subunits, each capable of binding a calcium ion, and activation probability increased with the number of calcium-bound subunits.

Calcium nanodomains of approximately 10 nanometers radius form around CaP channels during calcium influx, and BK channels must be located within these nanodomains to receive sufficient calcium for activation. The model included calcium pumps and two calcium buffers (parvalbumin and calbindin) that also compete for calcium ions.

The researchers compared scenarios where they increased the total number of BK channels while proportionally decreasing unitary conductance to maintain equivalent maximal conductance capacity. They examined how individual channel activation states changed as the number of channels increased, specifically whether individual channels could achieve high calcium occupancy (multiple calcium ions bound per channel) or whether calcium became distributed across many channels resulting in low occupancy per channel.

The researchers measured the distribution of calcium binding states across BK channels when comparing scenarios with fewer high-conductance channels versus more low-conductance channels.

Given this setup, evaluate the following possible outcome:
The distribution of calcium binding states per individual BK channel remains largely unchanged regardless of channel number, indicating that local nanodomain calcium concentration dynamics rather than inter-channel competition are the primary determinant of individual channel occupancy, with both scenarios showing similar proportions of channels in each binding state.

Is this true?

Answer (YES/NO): NO